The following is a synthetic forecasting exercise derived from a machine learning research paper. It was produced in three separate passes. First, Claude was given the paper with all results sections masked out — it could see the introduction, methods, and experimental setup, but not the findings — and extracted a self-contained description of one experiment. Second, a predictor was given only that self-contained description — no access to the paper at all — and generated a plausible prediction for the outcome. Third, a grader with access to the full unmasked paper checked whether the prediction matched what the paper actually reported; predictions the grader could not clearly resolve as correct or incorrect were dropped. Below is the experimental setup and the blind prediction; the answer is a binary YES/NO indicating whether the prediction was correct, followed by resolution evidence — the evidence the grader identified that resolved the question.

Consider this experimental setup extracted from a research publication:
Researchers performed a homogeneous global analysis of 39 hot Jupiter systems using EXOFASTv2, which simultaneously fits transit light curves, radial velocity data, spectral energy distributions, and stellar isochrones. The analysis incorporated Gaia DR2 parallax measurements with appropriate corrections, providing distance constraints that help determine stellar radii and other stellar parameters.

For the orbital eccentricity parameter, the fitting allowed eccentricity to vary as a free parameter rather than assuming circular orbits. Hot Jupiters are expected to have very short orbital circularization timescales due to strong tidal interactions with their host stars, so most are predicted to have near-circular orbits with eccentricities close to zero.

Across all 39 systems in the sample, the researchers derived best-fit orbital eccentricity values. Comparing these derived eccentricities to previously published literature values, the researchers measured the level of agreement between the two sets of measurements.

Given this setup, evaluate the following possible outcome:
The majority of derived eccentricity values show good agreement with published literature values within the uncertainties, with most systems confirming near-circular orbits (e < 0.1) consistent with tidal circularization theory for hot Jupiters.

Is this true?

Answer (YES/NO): YES